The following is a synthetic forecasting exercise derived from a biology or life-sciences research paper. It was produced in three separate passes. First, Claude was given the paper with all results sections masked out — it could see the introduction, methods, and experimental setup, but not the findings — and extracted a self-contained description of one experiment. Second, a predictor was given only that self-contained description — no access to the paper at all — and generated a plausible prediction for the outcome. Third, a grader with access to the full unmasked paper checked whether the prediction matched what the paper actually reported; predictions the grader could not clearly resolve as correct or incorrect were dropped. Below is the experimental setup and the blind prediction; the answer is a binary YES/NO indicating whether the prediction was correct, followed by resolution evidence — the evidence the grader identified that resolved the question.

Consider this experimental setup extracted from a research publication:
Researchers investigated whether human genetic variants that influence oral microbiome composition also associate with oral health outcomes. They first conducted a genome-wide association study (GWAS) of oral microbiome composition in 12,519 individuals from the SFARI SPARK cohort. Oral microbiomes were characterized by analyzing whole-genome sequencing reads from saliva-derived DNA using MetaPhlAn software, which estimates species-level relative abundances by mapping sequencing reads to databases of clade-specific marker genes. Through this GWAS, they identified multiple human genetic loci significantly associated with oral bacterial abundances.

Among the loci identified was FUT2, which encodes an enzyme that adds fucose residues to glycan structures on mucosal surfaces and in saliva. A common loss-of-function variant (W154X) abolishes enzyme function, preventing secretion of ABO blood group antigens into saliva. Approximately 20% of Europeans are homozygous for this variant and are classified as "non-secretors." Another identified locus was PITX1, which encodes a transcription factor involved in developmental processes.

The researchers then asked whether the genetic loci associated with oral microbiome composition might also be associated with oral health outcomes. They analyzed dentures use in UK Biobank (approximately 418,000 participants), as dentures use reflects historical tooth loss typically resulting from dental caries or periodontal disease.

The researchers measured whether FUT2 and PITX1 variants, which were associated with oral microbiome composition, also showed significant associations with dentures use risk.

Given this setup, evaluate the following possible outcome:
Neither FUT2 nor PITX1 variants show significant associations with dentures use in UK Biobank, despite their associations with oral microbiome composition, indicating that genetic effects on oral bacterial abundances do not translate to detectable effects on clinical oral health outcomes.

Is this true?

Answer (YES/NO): NO